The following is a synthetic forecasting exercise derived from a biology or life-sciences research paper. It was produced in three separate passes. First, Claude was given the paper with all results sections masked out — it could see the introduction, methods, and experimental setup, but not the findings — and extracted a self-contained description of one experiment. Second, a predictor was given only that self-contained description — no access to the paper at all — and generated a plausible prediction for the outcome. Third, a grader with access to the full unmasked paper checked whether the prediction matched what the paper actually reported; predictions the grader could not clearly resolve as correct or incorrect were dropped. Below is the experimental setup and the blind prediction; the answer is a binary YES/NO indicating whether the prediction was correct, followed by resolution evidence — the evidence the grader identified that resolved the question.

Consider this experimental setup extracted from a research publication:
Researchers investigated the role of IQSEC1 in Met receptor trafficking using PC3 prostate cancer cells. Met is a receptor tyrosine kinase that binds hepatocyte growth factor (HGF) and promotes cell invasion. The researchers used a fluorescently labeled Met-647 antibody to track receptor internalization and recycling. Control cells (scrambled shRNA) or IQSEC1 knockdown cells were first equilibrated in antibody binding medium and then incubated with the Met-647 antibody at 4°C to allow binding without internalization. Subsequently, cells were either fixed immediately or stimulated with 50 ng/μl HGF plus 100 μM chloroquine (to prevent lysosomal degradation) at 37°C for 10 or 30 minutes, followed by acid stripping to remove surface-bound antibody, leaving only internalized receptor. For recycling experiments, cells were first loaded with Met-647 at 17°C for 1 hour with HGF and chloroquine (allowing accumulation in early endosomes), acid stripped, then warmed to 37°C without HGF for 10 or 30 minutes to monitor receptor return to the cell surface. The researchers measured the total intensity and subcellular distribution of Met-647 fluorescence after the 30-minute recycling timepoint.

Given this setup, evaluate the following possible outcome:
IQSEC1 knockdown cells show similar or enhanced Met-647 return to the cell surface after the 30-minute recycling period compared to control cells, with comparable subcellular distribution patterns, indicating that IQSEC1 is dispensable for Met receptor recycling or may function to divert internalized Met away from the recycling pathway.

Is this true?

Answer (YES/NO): NO